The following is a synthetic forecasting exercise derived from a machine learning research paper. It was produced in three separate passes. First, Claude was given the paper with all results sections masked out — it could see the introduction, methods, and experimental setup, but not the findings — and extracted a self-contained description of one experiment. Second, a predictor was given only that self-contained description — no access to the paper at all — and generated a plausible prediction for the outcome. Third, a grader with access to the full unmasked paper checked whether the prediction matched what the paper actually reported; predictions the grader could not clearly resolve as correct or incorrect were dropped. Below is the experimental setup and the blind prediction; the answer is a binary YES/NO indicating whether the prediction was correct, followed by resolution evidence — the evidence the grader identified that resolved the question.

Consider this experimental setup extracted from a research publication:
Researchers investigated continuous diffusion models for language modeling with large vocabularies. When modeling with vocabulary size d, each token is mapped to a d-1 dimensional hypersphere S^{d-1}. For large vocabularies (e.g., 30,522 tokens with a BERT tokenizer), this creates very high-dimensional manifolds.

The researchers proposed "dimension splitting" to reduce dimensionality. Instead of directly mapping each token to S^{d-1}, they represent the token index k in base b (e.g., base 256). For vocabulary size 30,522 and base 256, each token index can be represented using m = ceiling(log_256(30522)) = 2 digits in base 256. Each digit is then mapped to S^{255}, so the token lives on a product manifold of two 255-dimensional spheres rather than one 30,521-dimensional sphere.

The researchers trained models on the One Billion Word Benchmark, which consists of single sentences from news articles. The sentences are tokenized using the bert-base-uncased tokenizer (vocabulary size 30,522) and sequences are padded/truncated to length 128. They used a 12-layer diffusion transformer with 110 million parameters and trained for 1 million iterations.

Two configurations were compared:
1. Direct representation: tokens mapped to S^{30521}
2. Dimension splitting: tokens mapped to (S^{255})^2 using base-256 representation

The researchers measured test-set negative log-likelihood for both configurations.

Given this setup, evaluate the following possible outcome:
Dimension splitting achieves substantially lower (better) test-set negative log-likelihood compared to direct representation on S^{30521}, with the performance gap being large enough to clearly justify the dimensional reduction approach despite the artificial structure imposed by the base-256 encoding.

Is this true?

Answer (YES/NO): YES